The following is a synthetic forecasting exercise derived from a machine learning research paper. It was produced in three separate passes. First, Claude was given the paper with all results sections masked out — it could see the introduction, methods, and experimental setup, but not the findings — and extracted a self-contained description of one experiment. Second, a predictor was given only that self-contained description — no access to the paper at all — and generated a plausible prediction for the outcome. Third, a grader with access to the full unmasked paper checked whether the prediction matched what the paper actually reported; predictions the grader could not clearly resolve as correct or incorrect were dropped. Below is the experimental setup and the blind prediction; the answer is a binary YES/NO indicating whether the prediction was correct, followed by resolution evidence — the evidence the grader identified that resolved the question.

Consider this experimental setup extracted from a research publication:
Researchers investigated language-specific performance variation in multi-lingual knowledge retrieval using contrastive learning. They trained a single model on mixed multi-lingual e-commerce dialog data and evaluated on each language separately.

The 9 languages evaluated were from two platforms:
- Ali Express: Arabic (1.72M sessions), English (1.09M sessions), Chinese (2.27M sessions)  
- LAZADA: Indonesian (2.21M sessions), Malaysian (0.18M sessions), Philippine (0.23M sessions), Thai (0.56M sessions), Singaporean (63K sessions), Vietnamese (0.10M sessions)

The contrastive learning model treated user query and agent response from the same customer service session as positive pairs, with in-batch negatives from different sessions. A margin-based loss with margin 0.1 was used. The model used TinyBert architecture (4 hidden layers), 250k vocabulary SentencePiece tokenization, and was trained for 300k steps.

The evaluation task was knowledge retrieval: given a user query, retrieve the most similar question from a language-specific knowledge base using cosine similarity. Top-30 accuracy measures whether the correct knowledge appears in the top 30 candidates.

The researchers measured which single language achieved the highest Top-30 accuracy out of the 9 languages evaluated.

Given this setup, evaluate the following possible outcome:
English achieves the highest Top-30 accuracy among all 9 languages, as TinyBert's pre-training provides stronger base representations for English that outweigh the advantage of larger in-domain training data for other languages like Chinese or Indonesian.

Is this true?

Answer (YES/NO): NO